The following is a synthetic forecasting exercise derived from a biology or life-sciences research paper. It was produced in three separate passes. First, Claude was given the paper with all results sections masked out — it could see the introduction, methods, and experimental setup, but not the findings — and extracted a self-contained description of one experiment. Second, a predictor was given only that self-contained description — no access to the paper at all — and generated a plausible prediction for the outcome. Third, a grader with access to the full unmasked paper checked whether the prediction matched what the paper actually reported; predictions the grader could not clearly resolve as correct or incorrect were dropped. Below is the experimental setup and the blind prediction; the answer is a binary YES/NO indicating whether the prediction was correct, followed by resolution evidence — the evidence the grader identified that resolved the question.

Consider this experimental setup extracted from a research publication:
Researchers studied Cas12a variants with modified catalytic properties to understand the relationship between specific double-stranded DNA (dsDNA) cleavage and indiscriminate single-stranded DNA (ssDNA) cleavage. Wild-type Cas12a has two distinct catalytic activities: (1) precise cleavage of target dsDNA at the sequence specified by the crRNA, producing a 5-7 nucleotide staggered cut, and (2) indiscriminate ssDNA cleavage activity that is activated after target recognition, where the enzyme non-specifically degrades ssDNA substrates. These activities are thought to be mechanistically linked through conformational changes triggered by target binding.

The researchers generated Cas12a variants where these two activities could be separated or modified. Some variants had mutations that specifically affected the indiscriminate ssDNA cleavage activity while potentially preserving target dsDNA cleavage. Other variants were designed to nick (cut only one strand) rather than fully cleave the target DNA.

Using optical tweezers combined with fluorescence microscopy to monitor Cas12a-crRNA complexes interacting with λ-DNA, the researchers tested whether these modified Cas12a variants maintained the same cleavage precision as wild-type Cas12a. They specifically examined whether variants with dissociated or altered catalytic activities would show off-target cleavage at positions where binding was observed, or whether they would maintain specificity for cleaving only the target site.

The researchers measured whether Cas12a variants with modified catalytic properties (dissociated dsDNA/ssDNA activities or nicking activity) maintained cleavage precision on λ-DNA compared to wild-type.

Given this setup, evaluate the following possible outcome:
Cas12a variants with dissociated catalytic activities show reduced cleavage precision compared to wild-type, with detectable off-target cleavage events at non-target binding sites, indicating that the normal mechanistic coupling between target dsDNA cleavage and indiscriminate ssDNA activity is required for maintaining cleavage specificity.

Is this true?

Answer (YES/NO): NO